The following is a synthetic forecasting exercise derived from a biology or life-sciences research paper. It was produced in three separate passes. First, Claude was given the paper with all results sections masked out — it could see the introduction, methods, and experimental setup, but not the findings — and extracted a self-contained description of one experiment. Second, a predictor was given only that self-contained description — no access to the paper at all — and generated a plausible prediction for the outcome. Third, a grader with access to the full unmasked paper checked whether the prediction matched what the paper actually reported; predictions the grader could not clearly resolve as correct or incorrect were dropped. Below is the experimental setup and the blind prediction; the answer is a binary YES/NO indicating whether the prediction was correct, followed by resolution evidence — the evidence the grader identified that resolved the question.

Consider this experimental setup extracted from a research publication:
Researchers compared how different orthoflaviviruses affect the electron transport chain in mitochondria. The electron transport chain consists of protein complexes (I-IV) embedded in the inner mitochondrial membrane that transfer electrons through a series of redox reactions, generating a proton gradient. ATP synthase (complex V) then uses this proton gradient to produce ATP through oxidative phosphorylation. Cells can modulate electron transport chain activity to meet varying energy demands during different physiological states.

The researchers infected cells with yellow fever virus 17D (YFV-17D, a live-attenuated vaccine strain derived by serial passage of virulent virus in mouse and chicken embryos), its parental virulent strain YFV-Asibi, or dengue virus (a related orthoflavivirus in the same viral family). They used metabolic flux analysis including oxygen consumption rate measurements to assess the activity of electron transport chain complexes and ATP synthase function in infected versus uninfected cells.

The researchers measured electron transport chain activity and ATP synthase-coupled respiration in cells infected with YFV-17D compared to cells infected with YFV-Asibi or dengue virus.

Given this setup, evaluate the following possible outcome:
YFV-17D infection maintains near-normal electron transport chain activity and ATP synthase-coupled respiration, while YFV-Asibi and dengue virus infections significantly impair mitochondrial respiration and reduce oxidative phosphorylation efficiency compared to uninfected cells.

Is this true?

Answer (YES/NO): NO